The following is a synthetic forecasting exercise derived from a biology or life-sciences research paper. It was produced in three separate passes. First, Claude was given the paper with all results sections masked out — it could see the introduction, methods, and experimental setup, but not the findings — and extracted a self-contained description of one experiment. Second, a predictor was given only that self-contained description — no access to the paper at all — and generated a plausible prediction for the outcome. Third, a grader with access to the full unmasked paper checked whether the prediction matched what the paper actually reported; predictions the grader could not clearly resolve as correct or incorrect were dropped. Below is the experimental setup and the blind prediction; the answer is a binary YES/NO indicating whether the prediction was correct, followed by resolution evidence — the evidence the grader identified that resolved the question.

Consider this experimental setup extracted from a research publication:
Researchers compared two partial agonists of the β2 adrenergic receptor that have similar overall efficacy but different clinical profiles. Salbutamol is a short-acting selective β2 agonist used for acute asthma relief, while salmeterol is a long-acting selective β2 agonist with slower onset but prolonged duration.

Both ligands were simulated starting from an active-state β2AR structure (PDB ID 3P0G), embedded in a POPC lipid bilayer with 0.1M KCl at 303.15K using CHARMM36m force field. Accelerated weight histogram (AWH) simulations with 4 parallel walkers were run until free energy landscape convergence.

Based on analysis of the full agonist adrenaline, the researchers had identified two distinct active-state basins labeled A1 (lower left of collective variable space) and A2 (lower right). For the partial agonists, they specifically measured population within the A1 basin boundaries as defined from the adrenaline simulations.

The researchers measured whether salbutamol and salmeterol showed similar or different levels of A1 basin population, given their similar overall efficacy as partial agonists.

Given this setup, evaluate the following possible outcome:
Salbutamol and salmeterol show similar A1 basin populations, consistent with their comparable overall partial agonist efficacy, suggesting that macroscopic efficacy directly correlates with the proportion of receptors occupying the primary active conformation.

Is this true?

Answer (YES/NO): NO